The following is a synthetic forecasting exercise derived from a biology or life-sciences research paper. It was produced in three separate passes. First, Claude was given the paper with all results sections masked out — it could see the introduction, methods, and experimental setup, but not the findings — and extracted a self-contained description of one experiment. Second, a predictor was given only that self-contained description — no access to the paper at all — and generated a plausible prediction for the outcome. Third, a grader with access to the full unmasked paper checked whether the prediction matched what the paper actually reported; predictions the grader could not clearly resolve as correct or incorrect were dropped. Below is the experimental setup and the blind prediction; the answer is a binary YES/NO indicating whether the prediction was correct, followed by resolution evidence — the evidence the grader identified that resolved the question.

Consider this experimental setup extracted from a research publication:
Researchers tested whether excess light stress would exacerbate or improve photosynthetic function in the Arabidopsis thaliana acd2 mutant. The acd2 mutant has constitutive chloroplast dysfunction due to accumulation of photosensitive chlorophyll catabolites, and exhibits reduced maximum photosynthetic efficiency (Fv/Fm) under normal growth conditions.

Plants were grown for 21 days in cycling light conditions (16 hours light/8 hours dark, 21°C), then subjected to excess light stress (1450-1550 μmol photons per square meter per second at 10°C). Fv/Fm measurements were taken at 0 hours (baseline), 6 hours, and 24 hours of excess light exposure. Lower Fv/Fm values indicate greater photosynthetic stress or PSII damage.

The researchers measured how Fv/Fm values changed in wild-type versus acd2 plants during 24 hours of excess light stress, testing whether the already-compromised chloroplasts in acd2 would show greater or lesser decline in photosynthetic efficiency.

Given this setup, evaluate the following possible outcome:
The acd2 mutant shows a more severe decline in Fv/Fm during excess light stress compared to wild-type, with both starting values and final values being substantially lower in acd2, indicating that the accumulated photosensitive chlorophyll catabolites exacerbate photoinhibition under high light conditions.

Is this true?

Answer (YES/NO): NO